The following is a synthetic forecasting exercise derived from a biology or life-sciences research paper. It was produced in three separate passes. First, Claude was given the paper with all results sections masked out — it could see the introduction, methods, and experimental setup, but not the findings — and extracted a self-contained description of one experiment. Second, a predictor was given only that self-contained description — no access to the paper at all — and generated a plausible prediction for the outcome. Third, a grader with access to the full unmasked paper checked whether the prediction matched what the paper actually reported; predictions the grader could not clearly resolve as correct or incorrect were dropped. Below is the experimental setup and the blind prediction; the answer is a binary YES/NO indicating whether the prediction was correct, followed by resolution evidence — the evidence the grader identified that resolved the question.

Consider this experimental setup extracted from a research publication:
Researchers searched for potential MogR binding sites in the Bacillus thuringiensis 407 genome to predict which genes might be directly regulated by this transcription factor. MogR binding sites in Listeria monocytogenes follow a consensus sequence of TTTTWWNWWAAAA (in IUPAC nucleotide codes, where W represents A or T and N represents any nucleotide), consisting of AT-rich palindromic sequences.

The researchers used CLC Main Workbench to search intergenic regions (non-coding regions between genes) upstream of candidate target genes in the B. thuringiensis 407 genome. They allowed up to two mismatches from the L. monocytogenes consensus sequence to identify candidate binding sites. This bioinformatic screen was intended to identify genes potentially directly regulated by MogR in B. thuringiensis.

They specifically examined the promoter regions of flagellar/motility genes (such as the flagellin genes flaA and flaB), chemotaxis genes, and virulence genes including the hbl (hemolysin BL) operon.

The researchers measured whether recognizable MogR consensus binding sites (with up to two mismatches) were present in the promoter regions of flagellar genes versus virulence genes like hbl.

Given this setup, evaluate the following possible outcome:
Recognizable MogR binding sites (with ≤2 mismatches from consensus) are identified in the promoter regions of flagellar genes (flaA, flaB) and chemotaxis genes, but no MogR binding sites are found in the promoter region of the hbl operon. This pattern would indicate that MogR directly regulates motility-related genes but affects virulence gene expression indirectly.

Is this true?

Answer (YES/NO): NO